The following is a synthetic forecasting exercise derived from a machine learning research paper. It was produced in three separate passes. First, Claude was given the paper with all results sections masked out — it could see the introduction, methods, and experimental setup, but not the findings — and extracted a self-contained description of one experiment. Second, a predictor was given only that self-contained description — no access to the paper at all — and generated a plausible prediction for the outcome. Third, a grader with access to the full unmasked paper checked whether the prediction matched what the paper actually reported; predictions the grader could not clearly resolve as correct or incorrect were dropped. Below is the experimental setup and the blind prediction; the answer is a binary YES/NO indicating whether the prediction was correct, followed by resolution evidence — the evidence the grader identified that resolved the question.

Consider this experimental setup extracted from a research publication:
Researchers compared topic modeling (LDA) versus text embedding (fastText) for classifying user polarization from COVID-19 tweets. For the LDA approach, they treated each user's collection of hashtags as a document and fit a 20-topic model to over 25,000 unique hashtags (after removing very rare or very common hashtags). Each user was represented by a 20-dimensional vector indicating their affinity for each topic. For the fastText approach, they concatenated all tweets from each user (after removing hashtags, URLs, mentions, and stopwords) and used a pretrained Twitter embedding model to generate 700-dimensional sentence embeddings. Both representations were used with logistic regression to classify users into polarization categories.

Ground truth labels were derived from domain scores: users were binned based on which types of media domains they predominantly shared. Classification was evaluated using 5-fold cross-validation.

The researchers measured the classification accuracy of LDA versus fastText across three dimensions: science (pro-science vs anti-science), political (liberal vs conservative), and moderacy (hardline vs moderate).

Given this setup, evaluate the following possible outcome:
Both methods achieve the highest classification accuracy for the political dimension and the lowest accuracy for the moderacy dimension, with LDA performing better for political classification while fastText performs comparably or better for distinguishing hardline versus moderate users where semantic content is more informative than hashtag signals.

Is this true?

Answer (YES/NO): NO